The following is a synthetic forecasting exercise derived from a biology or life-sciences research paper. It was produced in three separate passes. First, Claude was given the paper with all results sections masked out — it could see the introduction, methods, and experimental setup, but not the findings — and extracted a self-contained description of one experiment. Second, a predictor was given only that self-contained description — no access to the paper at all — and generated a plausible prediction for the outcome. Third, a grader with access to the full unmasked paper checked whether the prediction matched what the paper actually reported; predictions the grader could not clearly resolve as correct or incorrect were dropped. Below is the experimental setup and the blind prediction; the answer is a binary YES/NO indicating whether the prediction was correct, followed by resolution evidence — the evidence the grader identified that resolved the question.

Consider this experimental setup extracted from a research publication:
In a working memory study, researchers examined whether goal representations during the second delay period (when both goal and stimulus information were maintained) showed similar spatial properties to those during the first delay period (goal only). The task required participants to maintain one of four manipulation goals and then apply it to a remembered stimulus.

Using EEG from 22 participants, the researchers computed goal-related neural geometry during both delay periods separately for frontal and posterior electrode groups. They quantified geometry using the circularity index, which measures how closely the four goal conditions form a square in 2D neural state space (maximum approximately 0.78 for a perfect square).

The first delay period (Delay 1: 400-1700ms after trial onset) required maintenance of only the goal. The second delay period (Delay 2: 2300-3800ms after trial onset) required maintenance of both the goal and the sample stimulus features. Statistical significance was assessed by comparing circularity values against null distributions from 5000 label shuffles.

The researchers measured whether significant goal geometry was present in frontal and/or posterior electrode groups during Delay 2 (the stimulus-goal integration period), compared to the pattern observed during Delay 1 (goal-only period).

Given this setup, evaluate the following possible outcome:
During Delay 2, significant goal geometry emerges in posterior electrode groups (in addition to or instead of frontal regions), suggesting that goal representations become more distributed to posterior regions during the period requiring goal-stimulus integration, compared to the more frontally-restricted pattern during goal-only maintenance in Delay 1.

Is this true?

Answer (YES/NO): YES